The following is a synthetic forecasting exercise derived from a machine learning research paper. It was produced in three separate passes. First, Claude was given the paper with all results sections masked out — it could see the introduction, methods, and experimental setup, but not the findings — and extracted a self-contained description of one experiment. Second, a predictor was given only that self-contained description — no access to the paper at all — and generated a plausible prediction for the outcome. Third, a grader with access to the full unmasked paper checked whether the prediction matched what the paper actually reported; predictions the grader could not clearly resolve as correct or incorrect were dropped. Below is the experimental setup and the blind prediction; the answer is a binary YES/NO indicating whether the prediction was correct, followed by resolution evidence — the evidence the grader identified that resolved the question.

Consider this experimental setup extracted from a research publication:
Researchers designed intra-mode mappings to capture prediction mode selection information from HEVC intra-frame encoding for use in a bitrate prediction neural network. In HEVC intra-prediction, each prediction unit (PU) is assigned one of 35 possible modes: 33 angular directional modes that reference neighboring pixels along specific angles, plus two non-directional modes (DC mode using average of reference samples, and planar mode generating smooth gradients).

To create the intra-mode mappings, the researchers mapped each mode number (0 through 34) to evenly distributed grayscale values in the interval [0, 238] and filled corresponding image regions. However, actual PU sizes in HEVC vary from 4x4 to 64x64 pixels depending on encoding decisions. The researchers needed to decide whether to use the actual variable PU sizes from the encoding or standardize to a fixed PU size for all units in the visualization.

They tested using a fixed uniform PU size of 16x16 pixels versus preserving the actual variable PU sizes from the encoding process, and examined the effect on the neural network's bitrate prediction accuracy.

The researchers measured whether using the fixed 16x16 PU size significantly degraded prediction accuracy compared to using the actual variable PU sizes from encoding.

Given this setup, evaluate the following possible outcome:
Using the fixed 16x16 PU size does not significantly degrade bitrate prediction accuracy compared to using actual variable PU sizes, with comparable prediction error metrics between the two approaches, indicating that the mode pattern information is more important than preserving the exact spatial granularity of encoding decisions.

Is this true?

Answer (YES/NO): YES